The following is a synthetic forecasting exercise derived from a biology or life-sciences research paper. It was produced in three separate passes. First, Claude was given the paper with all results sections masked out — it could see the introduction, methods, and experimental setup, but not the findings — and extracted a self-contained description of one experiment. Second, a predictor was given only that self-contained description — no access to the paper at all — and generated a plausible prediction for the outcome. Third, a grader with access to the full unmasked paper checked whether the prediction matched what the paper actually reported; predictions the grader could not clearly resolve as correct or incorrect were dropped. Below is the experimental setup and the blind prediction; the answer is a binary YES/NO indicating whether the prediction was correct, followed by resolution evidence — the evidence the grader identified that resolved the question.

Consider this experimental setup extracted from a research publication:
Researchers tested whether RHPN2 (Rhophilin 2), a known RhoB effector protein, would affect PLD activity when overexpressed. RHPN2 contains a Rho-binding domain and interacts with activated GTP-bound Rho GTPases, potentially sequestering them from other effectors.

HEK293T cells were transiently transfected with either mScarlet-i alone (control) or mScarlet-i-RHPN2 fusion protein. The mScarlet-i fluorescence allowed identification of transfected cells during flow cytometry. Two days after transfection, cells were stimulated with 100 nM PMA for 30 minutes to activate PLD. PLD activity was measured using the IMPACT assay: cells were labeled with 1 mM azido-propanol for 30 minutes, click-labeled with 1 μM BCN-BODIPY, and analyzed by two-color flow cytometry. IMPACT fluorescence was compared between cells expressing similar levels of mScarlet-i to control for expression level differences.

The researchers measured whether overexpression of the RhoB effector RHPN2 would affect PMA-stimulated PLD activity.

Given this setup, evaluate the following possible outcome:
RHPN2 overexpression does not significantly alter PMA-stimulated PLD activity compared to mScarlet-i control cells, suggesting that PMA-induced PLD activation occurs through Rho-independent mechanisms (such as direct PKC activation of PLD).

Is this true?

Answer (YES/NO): NO